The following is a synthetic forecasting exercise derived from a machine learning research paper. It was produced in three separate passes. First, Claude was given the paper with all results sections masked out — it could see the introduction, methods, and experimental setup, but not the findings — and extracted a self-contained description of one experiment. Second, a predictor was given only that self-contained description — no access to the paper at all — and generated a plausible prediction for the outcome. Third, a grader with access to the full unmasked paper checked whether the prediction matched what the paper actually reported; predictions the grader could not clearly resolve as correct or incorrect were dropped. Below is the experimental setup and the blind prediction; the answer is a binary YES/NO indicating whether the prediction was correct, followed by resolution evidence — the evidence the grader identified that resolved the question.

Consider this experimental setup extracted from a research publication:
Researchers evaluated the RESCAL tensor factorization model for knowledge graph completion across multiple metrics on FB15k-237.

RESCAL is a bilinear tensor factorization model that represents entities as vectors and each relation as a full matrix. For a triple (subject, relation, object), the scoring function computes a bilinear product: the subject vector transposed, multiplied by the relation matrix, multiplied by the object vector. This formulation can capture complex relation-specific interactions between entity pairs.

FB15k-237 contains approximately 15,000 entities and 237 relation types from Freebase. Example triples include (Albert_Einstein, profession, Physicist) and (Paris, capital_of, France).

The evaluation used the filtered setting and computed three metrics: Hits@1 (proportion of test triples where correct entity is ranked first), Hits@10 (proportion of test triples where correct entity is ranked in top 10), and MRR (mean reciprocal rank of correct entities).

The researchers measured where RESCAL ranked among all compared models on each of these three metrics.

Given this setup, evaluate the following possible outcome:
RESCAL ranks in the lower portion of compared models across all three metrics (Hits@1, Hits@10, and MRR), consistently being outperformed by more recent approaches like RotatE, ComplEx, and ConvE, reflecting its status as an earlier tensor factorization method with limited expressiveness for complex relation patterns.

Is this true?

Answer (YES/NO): NO